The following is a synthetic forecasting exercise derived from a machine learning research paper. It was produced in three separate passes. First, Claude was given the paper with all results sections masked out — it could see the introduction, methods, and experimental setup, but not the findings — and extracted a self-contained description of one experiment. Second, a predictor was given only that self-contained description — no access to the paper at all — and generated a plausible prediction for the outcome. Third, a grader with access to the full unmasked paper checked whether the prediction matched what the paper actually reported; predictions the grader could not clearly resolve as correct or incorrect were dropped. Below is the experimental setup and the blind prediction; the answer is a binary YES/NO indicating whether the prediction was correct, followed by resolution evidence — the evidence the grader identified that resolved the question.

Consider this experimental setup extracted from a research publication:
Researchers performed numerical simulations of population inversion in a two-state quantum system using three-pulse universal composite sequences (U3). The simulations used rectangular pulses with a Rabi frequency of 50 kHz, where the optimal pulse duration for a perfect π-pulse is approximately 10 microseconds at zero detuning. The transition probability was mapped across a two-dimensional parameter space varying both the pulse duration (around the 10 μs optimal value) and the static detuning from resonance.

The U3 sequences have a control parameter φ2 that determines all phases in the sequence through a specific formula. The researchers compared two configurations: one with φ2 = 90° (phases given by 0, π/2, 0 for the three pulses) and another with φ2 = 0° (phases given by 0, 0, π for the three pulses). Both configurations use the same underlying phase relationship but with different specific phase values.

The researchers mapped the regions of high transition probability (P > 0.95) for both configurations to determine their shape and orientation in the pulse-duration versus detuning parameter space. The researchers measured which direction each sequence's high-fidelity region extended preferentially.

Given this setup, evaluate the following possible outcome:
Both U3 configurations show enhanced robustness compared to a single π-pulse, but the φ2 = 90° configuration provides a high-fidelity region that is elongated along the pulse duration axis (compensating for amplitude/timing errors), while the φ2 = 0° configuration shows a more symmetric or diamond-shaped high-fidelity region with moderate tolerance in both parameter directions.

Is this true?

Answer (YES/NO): NO